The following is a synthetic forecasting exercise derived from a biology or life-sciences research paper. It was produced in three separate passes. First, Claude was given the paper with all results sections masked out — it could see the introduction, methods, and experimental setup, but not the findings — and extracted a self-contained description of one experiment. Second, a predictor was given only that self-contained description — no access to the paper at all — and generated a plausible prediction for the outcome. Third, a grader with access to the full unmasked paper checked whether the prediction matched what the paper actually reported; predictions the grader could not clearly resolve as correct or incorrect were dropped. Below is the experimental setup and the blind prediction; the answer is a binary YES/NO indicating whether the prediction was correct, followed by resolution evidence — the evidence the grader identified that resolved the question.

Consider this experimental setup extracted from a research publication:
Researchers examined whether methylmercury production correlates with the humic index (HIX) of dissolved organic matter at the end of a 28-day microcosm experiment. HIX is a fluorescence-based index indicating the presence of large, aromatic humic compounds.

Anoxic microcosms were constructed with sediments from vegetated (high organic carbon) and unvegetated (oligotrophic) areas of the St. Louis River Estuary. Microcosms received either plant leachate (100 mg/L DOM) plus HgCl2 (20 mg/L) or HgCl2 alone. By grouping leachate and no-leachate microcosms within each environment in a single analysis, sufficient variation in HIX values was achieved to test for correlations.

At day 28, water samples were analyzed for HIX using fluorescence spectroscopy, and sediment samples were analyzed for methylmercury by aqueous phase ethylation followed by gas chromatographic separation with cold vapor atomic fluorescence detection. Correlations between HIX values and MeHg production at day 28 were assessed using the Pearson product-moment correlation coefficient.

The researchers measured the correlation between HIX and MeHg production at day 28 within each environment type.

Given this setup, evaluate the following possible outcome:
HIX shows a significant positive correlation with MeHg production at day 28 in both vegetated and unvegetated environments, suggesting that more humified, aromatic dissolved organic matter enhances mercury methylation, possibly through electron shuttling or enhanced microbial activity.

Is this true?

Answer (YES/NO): NO